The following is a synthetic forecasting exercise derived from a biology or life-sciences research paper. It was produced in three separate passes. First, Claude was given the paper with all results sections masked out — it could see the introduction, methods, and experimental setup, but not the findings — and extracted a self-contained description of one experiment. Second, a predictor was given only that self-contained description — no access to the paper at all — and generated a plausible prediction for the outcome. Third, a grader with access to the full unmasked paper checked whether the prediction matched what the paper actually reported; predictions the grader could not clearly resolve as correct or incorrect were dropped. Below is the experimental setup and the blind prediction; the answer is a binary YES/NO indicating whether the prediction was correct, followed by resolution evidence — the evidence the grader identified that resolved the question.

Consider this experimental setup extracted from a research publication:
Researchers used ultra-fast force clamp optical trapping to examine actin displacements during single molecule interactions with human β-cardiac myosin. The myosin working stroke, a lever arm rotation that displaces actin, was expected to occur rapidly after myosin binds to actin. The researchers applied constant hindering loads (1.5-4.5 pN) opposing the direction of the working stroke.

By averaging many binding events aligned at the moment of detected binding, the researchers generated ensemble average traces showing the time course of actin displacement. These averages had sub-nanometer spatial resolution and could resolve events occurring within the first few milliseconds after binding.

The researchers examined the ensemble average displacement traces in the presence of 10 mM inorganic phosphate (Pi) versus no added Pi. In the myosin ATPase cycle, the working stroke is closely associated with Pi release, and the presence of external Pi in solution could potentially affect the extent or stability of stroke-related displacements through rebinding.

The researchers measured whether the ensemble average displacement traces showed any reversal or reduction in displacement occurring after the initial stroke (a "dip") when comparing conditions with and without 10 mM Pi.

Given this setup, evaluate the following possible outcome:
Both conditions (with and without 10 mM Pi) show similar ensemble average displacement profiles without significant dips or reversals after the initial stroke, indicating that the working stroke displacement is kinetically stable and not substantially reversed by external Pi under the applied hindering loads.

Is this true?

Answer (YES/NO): NO